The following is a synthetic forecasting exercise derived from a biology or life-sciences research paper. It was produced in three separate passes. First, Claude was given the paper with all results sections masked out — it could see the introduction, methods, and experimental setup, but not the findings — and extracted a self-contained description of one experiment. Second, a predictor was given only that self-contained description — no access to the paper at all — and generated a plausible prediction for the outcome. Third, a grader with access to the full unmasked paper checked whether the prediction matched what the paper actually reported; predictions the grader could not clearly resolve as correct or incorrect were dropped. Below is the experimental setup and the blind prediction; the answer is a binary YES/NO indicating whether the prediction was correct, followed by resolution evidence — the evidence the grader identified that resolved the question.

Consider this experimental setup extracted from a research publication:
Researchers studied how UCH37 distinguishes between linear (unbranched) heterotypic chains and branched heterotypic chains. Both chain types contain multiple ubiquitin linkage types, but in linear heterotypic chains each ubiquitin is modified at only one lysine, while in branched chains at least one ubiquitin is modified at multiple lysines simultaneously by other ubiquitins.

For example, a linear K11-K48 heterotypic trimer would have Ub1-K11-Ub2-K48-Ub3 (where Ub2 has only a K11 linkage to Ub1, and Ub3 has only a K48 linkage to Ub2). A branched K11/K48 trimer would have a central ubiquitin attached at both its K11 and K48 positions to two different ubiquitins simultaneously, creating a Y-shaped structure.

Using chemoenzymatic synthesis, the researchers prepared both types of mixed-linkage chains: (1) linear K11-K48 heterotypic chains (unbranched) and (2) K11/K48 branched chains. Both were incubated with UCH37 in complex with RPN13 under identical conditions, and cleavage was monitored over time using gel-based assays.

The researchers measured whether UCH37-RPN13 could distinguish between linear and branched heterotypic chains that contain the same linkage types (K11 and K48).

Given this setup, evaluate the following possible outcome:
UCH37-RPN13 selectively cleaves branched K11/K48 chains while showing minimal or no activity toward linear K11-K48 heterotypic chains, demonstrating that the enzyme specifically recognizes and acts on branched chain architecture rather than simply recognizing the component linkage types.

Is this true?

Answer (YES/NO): YES